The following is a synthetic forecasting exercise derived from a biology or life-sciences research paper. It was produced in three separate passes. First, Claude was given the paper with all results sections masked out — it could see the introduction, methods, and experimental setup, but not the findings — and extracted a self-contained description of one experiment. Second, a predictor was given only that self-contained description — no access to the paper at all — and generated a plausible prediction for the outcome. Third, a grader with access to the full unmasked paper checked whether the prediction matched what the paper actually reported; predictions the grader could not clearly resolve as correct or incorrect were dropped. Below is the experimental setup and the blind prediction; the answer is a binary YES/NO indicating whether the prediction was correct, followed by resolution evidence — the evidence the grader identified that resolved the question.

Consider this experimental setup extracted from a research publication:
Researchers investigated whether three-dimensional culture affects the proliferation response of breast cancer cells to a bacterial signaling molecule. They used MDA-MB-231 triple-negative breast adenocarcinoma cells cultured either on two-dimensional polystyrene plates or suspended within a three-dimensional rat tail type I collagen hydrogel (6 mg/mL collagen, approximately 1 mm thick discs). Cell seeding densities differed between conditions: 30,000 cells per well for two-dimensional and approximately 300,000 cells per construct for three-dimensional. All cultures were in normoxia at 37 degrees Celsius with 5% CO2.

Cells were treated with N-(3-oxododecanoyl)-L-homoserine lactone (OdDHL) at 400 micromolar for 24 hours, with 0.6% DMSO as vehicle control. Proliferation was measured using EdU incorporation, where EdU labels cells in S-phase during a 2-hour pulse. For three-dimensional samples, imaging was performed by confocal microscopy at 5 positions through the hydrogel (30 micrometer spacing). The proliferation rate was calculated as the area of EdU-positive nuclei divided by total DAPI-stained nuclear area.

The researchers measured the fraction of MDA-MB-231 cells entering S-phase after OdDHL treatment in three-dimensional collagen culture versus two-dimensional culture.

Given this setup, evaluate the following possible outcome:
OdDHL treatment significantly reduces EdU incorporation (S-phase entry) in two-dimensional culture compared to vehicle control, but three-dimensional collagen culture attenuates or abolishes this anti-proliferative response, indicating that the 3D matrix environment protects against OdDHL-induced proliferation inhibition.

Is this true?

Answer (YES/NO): NO